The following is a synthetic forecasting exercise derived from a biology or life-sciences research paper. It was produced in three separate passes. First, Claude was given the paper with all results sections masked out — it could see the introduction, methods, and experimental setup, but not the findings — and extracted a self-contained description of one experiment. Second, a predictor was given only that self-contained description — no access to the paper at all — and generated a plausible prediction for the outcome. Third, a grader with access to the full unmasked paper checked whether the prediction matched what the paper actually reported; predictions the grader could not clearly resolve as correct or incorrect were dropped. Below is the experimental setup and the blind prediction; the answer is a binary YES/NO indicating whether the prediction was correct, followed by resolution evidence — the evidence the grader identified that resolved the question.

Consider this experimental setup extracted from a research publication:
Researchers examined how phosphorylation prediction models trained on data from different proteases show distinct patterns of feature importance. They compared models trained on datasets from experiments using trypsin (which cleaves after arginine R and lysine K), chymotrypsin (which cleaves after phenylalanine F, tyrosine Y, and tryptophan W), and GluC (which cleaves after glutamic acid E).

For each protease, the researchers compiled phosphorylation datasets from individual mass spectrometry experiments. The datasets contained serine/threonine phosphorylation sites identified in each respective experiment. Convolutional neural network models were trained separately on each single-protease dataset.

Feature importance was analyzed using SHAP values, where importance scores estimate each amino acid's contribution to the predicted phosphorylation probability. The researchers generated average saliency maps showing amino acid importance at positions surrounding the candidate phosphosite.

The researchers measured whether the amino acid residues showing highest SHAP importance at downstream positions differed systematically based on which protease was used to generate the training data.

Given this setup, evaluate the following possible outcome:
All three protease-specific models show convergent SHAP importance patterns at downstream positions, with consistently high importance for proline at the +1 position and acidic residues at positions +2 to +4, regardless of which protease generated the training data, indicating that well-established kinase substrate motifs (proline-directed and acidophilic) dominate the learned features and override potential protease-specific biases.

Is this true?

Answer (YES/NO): NO